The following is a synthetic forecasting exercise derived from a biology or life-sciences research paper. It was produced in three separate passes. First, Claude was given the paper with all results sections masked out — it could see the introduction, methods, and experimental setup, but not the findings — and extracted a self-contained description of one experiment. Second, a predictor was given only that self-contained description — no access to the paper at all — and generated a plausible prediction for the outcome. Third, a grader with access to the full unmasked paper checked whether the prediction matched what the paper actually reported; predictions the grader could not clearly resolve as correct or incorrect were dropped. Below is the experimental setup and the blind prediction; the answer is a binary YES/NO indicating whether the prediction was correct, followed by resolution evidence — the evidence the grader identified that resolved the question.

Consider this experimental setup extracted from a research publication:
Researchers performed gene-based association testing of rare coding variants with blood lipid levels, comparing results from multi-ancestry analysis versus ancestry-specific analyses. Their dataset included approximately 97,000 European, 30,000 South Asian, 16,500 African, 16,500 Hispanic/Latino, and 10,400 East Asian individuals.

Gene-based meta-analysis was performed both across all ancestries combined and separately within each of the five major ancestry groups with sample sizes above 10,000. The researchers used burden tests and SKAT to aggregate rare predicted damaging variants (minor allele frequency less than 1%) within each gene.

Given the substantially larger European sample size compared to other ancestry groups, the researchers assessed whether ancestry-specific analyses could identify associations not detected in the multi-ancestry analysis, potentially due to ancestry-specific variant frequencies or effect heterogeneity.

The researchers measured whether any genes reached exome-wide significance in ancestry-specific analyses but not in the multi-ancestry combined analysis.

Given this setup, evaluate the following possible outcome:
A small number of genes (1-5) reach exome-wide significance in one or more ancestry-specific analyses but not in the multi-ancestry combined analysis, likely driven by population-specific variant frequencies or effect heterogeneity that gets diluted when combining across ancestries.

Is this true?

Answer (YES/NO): YES